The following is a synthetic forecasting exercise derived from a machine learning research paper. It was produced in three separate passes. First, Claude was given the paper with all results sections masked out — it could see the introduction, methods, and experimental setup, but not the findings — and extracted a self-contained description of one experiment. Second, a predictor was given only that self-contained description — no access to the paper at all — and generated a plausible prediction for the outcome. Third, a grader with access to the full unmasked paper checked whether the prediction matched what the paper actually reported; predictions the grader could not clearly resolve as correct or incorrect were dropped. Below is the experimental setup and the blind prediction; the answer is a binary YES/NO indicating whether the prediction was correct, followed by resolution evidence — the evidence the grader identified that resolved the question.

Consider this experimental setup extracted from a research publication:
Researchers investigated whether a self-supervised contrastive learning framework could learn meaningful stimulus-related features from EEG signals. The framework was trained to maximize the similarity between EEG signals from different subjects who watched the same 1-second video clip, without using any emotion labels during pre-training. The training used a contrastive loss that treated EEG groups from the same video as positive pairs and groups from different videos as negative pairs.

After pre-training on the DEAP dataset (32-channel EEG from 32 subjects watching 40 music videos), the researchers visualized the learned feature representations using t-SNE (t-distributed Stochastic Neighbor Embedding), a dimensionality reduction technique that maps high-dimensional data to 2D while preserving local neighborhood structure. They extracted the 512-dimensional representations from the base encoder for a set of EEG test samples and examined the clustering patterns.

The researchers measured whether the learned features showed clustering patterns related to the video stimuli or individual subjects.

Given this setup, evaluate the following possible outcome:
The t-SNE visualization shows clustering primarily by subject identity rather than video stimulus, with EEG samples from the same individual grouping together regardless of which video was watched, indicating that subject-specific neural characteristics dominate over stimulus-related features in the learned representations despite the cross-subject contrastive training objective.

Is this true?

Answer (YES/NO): NO